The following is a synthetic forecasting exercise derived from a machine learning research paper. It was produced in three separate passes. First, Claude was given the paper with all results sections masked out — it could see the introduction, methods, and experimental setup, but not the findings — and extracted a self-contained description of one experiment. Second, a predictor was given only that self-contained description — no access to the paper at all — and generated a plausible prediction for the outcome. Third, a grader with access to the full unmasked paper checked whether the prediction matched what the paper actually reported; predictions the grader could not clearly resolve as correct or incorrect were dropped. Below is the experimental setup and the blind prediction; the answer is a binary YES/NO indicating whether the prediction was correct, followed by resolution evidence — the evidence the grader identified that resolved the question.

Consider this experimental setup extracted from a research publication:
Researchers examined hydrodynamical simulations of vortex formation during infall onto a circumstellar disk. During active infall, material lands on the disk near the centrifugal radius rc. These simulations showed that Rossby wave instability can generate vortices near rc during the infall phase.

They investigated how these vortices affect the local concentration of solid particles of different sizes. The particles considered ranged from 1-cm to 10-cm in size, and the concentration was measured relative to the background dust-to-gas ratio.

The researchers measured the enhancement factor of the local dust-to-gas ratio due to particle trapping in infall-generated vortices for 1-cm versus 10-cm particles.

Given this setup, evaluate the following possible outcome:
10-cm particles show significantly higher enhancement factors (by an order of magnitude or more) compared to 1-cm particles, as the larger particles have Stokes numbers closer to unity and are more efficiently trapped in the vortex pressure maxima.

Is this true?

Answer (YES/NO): NO